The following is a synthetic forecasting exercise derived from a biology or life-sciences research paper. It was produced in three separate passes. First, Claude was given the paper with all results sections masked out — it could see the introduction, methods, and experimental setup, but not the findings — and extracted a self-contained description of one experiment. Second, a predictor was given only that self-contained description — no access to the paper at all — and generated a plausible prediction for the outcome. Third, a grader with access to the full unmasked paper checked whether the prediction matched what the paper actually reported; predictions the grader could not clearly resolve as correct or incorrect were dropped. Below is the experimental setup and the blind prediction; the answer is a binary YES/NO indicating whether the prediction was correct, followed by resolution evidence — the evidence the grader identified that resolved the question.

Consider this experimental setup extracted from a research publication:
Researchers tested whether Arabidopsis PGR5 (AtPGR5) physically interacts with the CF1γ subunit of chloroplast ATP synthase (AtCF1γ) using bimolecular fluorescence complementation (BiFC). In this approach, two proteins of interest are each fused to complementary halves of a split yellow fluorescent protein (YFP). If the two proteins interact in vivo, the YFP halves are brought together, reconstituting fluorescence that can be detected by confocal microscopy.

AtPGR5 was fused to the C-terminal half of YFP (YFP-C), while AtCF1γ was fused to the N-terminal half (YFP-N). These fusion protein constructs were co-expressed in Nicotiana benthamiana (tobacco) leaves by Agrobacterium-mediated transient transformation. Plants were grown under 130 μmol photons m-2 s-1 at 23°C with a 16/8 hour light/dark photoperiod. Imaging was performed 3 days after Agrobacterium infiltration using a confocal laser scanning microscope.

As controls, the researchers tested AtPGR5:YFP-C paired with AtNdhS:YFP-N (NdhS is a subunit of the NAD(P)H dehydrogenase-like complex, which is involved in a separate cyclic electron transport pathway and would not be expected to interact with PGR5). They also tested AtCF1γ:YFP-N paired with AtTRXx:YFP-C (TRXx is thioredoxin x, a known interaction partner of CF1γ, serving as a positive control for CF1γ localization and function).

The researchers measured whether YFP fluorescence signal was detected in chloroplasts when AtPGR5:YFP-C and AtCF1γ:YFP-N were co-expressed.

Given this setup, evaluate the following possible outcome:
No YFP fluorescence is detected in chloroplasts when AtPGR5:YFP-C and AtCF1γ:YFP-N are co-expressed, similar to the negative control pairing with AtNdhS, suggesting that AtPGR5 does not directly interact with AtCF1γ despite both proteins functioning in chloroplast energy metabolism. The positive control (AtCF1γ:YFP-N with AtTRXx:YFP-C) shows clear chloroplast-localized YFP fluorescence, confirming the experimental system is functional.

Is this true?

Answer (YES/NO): NO